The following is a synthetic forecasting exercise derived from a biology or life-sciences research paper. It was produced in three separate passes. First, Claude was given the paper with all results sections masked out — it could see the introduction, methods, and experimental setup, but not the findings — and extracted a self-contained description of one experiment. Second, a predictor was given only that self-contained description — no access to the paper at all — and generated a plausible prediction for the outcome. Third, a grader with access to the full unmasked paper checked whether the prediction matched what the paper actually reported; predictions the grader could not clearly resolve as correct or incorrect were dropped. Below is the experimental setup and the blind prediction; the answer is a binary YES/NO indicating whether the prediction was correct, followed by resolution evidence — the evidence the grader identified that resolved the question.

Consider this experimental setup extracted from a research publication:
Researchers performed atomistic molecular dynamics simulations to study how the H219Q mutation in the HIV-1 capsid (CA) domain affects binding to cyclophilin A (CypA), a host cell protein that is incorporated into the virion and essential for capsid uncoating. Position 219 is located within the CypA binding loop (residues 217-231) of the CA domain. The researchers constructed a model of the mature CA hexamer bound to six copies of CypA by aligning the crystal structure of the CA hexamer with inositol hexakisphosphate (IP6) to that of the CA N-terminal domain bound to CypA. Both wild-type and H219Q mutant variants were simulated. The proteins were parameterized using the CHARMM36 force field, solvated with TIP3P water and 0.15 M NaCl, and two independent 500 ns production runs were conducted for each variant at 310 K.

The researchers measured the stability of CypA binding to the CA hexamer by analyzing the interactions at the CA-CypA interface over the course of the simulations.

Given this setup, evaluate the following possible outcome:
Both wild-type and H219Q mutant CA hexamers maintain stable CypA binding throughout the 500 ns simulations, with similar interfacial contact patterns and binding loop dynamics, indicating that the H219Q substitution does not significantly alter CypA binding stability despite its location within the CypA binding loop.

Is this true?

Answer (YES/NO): NO